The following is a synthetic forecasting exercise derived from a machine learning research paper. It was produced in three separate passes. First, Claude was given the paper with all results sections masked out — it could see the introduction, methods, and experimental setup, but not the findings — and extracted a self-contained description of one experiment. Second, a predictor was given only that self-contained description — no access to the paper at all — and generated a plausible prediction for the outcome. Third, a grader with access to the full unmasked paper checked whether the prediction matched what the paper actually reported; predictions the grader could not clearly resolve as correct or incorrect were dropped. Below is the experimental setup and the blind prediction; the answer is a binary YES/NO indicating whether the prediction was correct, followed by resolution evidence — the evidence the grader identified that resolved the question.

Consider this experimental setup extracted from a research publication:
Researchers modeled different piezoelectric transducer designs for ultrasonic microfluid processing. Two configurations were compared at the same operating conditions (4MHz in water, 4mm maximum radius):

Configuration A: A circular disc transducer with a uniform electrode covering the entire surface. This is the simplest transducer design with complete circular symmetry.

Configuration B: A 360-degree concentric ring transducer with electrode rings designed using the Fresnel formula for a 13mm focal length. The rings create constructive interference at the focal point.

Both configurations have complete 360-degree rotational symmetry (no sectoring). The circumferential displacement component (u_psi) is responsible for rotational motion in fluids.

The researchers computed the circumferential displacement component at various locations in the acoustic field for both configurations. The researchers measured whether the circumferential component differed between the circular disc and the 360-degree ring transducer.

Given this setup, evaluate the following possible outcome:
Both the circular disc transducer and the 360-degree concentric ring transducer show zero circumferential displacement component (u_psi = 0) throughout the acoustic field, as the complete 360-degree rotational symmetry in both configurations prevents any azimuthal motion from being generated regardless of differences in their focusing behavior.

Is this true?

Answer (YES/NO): YES